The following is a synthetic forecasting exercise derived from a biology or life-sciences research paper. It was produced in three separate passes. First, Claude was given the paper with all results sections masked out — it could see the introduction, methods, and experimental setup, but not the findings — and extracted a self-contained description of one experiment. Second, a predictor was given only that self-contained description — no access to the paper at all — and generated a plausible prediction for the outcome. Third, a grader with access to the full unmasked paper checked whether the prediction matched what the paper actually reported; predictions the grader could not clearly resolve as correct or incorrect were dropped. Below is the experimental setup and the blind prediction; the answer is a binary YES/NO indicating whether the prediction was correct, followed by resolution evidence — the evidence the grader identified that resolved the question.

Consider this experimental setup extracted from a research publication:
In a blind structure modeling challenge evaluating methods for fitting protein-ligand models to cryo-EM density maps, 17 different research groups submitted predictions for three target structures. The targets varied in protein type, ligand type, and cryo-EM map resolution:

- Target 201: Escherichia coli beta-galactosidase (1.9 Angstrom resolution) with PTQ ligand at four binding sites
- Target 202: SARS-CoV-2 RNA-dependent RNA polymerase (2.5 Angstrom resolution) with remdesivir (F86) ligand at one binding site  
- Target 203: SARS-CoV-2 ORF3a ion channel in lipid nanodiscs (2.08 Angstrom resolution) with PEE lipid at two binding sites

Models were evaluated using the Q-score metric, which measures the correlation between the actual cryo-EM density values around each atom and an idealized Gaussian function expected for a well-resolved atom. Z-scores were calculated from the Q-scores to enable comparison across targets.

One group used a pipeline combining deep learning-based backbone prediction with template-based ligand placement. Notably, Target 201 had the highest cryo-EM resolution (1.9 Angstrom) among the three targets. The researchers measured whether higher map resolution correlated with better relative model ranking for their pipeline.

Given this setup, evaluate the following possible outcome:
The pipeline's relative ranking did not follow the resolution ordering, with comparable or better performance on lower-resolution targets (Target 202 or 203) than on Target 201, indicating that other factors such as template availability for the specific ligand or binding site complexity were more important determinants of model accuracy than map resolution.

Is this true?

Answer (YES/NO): YES